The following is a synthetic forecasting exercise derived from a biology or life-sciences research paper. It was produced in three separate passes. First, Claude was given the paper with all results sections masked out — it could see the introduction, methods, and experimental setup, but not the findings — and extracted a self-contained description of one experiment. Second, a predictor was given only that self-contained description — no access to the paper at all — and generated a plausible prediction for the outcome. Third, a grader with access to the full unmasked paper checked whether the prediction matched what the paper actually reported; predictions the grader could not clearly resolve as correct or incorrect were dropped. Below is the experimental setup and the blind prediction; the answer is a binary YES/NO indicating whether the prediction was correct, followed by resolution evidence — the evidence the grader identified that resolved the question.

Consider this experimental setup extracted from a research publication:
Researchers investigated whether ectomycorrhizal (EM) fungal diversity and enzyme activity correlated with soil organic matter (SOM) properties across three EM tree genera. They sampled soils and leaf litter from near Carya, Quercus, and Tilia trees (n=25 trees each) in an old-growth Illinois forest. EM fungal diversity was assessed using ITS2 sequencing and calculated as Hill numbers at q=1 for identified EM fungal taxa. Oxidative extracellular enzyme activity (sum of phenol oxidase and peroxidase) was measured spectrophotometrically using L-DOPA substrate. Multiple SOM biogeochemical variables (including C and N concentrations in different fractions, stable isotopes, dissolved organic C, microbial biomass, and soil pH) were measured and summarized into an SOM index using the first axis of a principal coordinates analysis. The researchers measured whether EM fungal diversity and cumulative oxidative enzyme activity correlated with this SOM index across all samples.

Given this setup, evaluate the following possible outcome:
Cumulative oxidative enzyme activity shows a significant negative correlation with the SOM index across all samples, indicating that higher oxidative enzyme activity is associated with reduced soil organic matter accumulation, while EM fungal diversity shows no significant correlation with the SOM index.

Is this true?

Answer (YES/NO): NO